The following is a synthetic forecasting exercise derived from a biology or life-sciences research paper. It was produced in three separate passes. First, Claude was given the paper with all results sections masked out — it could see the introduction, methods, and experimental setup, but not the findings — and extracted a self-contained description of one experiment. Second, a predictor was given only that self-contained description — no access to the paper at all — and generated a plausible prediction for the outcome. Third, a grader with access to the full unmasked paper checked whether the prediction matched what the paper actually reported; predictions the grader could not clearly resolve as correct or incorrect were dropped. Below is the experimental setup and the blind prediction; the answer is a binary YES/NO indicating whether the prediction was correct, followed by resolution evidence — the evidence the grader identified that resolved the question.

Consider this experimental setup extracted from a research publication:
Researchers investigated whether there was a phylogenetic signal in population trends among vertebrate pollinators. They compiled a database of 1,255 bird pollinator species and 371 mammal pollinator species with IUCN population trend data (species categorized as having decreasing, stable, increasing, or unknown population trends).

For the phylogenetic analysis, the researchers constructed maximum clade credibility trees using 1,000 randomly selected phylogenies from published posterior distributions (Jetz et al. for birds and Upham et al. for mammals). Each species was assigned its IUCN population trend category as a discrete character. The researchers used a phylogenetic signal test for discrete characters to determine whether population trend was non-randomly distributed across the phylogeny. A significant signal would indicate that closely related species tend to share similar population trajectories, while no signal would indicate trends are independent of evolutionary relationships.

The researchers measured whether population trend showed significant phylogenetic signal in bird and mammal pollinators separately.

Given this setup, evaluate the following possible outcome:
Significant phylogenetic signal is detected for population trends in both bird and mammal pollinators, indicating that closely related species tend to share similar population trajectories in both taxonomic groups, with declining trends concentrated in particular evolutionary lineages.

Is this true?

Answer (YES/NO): YES